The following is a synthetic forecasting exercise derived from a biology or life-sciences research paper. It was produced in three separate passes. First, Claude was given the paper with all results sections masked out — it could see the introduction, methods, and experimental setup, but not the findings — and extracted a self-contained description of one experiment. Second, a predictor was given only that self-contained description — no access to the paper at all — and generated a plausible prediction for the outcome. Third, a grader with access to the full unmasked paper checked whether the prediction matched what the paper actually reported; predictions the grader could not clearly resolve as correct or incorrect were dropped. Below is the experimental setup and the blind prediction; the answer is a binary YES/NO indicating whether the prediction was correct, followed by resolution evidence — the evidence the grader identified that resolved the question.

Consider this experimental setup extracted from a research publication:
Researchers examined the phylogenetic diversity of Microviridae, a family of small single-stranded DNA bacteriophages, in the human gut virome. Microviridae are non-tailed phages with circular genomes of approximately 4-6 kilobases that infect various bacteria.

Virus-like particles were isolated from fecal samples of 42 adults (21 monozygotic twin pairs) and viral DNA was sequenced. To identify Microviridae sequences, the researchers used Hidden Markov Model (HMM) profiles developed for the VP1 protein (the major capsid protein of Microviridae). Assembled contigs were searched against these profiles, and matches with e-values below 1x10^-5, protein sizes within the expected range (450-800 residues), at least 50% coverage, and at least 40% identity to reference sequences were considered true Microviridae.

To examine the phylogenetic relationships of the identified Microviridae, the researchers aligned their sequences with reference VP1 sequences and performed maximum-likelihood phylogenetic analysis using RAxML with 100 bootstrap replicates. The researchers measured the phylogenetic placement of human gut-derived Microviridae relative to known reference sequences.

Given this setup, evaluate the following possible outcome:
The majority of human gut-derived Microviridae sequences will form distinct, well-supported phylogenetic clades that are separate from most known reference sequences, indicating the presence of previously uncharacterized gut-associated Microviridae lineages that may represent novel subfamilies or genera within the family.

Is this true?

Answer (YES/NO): NO